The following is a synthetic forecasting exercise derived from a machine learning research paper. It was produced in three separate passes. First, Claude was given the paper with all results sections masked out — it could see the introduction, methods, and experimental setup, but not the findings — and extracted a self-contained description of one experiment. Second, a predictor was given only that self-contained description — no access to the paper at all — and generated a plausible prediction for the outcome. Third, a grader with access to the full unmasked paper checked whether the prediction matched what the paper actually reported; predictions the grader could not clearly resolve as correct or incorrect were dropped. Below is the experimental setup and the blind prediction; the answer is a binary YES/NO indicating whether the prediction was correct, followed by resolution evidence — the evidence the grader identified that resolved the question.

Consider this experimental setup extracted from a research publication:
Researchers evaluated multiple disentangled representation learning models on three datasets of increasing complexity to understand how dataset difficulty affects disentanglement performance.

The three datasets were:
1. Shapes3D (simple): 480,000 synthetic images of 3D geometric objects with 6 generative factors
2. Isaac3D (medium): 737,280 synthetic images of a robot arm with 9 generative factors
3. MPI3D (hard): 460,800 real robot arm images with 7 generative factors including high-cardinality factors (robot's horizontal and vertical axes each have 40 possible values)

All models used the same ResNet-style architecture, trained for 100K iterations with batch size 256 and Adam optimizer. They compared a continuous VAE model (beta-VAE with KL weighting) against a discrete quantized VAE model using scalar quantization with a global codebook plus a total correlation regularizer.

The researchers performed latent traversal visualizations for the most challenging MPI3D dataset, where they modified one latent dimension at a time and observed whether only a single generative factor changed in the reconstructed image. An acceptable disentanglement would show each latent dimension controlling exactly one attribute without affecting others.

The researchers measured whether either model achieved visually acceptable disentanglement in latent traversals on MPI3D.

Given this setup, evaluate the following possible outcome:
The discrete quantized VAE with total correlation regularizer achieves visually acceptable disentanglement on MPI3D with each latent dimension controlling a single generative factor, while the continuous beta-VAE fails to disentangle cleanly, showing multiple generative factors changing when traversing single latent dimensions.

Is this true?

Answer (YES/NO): NO